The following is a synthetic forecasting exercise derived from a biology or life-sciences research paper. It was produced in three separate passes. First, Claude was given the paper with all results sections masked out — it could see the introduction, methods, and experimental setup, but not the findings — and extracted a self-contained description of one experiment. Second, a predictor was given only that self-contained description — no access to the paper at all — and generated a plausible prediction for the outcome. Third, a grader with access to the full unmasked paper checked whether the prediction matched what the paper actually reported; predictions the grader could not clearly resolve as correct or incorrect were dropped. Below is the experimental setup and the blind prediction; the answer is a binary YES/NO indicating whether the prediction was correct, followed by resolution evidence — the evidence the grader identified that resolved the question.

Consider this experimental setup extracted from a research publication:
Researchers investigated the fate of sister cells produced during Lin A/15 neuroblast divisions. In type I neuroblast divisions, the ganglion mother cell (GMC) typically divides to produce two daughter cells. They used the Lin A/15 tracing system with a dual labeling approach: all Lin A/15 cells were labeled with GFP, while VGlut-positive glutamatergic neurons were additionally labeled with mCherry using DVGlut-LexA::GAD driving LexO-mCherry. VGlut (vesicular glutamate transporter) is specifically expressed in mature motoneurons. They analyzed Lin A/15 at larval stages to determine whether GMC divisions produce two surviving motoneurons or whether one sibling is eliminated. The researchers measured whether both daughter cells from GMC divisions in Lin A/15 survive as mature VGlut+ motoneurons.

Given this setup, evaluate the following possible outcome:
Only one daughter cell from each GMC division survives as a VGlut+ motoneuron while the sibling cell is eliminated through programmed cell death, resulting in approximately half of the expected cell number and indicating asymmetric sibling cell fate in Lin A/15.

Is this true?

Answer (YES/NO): YES